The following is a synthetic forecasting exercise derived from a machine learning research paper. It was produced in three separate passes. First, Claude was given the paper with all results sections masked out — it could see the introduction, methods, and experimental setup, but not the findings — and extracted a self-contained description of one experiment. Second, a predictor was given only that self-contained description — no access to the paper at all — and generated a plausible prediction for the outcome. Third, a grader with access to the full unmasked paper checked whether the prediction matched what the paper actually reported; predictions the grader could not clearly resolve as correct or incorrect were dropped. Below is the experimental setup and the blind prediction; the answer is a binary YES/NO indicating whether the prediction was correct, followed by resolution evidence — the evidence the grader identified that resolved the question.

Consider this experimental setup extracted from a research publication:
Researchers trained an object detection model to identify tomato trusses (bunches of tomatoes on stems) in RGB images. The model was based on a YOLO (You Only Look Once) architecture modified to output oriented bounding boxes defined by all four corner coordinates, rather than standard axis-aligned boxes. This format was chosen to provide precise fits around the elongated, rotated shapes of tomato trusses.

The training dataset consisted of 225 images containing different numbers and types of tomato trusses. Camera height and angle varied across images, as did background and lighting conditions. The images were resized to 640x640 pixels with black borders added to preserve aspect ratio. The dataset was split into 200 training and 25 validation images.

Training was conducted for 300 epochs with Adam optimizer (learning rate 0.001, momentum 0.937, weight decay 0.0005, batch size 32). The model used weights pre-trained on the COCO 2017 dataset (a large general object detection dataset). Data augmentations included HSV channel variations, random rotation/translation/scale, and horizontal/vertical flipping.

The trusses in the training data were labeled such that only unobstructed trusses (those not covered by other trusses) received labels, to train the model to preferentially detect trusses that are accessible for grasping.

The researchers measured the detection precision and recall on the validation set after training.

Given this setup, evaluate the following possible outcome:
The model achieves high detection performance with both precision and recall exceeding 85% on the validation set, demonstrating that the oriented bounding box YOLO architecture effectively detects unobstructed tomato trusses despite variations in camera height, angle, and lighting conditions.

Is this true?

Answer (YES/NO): YES